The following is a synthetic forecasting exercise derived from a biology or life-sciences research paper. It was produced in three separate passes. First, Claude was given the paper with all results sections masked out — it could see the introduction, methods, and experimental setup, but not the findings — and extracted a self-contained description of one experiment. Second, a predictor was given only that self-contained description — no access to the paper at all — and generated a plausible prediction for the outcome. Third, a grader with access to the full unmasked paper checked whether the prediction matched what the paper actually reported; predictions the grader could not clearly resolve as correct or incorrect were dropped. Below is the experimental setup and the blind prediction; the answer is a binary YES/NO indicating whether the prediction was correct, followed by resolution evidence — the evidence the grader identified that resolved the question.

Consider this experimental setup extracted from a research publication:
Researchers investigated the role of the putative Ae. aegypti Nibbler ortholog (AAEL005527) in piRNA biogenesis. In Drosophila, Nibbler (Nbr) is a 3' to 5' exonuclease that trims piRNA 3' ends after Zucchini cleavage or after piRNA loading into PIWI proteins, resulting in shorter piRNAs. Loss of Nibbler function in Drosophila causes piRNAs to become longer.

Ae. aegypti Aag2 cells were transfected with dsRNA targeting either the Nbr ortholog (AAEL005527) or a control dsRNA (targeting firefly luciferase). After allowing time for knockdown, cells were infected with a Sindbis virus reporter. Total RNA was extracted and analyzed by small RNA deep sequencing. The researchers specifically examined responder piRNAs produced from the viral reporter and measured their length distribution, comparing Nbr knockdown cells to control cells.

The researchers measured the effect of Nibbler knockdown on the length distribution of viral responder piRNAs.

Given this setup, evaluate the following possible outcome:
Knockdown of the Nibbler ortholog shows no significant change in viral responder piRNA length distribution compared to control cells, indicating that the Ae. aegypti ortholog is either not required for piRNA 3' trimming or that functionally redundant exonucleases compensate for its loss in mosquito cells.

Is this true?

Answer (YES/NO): NO